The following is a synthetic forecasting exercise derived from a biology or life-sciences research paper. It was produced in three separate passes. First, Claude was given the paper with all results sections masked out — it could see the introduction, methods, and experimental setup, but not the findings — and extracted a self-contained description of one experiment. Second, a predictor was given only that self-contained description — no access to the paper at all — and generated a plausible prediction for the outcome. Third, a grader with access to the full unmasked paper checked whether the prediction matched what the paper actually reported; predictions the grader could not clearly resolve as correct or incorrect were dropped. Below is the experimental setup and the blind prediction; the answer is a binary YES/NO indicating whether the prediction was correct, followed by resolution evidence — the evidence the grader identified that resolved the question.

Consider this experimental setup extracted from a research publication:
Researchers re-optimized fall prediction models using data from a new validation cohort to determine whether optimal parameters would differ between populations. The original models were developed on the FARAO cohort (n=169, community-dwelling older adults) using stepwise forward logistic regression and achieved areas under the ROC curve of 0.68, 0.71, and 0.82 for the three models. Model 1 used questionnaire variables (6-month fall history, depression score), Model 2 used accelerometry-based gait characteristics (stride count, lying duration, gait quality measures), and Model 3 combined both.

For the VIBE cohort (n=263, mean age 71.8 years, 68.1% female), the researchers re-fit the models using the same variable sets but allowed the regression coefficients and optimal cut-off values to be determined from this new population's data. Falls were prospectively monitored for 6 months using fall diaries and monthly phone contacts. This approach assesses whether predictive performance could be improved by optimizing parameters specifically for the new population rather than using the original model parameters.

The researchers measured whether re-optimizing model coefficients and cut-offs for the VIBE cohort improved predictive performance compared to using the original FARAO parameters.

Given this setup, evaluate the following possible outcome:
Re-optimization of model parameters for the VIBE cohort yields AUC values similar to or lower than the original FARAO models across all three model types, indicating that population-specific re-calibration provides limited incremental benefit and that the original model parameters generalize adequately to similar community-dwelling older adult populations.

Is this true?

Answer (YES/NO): NO